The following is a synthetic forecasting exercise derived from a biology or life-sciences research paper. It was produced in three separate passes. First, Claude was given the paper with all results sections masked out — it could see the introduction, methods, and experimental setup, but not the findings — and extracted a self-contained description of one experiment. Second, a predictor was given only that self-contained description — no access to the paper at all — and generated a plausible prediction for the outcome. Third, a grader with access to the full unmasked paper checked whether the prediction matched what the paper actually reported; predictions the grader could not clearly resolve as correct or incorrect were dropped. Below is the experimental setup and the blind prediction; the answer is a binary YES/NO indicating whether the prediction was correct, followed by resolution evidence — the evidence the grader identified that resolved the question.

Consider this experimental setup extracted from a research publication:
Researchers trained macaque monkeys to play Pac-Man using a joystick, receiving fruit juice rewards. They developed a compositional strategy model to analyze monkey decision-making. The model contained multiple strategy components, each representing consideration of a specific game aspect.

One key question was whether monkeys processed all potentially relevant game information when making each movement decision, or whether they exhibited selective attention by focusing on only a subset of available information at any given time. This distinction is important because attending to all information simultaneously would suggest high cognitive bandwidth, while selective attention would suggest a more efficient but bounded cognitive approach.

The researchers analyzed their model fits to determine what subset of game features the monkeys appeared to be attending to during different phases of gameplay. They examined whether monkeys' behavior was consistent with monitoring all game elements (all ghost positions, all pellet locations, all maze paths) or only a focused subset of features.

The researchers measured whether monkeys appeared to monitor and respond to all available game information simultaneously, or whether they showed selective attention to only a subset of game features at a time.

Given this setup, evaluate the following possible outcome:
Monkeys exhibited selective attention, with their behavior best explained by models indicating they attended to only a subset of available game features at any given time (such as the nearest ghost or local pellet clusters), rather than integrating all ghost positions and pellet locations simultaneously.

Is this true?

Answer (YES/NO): YES